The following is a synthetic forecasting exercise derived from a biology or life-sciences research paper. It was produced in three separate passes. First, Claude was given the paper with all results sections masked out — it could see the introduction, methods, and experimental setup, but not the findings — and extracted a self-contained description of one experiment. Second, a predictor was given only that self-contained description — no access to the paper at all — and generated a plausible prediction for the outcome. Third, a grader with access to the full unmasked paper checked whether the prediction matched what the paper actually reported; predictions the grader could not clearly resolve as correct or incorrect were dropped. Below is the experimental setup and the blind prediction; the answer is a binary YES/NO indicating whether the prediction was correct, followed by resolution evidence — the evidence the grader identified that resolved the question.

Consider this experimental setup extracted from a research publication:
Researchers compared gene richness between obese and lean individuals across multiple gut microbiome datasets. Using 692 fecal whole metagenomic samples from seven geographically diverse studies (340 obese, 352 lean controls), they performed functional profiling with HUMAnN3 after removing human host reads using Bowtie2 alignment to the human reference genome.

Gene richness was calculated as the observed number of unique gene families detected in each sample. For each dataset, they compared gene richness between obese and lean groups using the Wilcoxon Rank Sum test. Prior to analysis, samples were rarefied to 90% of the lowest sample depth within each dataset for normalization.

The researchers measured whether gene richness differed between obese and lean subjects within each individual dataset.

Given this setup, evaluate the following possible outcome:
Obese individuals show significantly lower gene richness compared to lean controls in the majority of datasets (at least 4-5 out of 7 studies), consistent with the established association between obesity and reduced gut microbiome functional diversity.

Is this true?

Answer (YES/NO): NO